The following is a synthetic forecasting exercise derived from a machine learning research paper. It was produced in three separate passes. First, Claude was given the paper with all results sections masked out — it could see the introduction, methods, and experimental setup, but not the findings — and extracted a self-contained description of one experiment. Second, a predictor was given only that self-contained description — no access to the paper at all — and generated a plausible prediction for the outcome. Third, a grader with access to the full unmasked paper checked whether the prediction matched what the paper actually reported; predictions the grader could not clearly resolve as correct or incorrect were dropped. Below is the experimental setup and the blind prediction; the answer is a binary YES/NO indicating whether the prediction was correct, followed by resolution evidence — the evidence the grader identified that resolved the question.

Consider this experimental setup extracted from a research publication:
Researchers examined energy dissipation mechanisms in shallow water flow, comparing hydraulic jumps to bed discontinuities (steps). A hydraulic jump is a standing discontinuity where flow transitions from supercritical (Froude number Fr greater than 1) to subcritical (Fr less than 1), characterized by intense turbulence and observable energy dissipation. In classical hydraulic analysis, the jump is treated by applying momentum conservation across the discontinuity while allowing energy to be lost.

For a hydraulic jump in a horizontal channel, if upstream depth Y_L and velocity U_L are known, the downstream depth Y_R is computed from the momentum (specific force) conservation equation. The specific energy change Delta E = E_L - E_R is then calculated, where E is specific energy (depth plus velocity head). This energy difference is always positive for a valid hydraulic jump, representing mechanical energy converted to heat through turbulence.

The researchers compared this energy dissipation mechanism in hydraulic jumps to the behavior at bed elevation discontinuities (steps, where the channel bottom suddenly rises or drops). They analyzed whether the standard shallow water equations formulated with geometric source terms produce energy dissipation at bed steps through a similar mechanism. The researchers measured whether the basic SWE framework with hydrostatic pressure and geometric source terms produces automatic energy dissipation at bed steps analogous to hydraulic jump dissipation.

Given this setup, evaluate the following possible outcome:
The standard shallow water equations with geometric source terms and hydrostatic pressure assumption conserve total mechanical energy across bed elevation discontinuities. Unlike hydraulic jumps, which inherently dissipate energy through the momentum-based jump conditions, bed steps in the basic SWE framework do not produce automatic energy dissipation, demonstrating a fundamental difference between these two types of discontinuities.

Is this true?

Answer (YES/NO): YES